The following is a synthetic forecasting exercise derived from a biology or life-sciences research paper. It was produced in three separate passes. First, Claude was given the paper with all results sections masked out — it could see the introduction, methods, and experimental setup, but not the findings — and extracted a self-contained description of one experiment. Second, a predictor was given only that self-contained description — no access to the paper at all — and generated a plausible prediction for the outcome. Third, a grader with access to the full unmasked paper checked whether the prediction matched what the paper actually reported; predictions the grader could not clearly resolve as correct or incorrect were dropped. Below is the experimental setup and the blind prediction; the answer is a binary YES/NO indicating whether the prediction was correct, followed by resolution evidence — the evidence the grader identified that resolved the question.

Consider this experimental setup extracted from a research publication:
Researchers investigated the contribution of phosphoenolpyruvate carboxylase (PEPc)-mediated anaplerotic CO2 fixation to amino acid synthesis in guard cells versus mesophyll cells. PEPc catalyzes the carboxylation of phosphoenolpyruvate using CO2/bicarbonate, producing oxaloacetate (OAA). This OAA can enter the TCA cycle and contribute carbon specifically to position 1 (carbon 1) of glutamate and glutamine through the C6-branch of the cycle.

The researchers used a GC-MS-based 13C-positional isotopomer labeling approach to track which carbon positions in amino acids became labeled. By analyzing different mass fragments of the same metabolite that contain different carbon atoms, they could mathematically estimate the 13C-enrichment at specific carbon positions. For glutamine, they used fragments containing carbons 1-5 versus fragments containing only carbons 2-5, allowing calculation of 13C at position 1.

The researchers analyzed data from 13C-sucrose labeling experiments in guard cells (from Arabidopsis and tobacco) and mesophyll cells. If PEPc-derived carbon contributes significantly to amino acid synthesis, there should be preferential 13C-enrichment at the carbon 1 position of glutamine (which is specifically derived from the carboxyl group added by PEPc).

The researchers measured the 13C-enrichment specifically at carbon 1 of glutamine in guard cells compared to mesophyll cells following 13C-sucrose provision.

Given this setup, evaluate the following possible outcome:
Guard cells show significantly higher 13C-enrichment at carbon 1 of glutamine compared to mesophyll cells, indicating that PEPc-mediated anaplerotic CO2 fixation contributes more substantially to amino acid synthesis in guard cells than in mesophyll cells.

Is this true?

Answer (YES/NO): YES